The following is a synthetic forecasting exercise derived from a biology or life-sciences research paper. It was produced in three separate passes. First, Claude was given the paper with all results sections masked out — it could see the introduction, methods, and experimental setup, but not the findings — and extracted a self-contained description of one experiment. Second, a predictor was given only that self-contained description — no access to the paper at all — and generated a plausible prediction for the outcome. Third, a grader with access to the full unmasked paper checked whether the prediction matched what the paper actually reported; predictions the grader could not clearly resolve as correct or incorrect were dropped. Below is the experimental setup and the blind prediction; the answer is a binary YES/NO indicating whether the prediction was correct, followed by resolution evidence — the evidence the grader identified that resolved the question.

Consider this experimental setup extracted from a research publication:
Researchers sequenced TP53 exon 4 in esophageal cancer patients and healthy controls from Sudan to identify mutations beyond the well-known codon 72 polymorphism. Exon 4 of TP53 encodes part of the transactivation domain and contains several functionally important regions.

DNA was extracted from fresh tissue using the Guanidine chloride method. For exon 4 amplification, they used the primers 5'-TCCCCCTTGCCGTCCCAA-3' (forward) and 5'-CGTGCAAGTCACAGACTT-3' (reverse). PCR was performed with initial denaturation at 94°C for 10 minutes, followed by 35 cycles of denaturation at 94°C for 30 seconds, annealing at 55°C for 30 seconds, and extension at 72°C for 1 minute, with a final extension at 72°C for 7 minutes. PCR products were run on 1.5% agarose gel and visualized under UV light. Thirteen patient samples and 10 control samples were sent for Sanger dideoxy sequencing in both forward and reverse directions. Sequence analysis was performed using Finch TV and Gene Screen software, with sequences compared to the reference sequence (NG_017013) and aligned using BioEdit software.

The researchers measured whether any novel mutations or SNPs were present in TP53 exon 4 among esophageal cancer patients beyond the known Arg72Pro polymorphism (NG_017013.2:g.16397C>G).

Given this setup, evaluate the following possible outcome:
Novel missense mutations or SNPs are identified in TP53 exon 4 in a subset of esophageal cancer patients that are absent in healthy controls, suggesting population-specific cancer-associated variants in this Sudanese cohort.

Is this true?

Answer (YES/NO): NO